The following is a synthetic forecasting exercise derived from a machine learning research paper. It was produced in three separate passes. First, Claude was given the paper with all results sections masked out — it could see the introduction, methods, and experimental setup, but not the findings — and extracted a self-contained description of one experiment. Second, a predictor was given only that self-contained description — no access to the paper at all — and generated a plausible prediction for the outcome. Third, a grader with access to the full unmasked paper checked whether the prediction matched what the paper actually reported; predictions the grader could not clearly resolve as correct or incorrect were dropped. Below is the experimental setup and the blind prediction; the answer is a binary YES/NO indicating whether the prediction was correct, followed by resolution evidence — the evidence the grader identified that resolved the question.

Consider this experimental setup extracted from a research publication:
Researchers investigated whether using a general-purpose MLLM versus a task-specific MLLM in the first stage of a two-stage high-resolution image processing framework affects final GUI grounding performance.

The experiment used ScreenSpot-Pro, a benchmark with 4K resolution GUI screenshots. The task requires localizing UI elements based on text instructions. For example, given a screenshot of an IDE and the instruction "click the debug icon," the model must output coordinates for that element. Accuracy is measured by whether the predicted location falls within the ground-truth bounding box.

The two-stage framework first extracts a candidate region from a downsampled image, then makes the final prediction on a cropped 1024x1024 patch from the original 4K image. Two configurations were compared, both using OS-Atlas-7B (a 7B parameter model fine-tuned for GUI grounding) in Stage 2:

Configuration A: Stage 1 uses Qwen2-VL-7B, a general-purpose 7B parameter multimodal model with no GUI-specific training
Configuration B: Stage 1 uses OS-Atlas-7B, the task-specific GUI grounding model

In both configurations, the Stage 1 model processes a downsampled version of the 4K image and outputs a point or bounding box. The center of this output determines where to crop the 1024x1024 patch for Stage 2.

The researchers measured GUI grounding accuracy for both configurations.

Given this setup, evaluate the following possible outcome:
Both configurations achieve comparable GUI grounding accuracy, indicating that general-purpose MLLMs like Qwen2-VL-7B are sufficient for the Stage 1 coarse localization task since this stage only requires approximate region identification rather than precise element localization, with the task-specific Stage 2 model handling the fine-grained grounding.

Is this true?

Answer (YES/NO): NO